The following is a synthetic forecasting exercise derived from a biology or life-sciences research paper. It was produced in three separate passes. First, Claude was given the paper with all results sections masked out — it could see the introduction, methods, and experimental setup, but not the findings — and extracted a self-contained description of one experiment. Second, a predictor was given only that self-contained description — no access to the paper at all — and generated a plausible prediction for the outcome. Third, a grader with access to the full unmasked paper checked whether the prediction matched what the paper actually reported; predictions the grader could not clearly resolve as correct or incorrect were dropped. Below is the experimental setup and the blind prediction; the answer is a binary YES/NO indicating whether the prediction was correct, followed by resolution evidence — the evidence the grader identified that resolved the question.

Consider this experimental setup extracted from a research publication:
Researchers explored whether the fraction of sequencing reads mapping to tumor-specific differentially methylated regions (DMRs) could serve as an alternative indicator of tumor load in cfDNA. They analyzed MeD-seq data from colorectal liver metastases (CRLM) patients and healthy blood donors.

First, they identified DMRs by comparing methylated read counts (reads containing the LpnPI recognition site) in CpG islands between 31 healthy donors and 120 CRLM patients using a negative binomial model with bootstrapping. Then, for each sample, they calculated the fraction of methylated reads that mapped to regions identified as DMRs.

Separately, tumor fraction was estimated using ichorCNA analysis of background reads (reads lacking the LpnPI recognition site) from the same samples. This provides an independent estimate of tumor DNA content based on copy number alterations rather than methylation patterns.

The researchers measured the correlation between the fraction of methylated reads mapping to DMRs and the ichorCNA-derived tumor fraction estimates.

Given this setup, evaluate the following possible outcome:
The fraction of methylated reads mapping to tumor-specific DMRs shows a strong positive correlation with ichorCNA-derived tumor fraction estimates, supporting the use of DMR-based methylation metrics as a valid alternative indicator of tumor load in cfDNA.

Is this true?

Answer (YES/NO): NO